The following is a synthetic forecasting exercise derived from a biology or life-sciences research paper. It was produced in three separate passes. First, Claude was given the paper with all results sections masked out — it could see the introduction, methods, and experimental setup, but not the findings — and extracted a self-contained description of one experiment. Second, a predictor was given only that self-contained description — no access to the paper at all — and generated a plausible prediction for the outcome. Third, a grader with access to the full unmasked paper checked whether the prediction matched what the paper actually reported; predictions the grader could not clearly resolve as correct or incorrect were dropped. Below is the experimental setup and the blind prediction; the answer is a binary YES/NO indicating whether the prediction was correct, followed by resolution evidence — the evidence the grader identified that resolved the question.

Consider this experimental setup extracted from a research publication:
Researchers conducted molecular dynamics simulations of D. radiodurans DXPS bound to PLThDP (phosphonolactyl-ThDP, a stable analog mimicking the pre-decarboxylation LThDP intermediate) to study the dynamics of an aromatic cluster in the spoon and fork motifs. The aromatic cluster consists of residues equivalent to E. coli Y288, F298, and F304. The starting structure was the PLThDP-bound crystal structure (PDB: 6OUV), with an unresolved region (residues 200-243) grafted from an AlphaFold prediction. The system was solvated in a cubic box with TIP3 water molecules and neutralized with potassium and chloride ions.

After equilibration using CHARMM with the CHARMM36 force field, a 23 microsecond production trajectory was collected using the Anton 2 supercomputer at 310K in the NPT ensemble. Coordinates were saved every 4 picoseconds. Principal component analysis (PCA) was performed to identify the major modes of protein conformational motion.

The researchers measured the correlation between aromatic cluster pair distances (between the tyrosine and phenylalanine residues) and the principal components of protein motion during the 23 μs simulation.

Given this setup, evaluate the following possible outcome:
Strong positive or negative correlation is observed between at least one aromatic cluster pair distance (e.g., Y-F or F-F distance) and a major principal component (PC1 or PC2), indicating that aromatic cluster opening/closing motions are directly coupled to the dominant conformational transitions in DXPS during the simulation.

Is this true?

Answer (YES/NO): YES